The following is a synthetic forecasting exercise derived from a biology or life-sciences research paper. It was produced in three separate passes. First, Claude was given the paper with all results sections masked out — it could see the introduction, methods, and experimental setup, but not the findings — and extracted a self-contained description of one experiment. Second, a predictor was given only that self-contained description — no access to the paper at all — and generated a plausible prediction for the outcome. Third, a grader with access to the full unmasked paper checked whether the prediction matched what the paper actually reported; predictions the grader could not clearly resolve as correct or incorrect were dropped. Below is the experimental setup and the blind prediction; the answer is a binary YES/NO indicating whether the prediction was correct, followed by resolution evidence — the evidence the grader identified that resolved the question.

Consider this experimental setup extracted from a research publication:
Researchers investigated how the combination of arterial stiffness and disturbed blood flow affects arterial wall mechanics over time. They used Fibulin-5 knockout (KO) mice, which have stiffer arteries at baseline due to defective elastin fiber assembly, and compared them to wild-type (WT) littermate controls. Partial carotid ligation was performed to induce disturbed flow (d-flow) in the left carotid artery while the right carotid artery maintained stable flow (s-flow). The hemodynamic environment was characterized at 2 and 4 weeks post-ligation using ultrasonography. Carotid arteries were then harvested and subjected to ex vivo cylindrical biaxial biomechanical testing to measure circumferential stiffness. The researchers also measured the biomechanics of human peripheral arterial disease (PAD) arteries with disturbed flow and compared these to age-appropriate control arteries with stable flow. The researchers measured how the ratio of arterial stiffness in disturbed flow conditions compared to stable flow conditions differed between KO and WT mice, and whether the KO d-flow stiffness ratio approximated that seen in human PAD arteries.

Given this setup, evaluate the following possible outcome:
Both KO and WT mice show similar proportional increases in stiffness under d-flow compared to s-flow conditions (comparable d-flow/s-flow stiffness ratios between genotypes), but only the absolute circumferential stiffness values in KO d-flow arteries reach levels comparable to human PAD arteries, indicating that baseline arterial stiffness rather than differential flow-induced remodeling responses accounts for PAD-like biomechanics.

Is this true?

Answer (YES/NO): NO